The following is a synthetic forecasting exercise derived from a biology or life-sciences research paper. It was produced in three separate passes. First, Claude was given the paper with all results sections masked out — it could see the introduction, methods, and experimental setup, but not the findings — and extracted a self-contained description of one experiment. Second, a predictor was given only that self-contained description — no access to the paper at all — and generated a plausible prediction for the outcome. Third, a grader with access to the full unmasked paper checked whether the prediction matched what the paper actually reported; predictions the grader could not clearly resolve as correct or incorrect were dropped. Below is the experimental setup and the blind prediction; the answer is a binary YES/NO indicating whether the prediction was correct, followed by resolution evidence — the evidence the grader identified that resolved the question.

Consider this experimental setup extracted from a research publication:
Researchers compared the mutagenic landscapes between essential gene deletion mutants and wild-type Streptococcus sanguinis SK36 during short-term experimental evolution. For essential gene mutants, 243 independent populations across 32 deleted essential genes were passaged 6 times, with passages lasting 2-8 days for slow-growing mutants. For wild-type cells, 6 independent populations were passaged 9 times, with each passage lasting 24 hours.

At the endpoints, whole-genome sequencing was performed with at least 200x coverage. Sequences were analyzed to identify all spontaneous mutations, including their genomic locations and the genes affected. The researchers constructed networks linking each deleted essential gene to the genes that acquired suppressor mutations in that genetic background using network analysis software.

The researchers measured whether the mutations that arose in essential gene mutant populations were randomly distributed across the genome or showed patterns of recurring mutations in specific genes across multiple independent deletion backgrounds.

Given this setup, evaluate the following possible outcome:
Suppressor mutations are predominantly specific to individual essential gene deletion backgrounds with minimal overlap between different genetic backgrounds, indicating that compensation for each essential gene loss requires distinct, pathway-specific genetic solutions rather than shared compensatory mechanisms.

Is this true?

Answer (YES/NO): NO